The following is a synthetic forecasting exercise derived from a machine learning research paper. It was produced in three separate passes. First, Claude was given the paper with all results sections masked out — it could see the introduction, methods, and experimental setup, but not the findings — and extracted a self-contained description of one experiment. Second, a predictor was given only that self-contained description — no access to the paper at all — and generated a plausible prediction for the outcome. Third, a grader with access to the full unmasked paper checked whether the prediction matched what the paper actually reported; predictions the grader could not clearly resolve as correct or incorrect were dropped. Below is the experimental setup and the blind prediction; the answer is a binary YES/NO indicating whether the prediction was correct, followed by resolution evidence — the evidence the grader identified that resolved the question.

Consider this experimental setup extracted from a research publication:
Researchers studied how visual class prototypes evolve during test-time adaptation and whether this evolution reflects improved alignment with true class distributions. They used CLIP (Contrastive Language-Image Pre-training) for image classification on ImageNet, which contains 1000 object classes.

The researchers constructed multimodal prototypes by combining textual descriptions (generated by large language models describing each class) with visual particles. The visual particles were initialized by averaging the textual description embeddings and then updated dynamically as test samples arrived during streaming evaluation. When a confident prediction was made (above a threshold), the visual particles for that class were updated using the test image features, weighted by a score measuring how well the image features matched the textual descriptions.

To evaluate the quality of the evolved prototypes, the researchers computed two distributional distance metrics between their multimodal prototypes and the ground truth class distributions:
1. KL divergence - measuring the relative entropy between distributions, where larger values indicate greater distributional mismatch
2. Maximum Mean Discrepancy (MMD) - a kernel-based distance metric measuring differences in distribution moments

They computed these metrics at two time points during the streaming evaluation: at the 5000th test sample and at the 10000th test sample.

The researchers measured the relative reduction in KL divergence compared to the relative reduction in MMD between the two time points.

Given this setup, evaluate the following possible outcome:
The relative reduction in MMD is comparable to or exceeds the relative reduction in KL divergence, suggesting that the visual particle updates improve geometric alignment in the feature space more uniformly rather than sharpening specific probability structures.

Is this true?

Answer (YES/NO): YES